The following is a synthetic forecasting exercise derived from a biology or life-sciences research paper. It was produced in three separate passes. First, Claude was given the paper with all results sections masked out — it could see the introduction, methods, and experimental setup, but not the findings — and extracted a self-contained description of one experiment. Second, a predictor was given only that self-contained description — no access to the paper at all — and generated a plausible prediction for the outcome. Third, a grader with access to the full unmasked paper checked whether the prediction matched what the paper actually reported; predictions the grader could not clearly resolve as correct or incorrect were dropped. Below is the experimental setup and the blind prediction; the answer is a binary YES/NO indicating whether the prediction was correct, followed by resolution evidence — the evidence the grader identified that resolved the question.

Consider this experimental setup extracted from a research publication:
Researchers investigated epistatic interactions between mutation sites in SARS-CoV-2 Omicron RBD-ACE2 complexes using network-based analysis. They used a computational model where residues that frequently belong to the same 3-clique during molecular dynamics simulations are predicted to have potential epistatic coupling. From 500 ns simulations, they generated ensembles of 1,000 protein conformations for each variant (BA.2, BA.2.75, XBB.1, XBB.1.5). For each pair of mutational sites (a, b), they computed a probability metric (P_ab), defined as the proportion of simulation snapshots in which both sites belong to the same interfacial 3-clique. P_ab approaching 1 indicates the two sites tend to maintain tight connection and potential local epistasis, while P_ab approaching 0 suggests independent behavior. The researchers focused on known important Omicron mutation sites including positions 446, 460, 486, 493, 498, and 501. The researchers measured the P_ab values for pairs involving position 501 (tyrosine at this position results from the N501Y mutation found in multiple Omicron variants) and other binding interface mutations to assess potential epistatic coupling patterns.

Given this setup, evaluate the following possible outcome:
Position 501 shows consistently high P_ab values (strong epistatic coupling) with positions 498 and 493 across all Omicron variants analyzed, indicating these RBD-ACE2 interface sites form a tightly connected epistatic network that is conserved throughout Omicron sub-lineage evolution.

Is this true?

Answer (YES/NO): NO